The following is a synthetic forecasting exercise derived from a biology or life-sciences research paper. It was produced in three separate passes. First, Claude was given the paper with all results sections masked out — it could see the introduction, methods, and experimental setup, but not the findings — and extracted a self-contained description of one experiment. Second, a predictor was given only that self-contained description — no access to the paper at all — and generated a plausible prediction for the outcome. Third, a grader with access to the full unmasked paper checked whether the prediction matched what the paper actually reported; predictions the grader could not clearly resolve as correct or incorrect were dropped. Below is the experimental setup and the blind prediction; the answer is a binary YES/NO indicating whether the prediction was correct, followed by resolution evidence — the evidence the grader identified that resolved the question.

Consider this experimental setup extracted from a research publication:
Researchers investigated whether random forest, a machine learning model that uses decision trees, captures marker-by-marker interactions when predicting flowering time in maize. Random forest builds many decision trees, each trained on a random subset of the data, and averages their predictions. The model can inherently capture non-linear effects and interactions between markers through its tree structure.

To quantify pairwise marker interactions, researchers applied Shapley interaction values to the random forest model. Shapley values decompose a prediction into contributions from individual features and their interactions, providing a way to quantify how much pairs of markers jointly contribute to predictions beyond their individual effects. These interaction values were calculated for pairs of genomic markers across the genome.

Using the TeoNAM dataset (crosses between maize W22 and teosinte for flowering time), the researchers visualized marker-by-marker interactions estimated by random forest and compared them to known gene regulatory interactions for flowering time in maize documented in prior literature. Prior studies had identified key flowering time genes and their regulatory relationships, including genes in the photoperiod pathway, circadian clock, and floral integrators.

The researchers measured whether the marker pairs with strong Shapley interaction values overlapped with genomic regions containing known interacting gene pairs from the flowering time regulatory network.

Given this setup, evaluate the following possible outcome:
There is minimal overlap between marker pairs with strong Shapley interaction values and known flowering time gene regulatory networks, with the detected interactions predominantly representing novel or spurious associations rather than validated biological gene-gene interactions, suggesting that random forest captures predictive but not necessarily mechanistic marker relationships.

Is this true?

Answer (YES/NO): NO